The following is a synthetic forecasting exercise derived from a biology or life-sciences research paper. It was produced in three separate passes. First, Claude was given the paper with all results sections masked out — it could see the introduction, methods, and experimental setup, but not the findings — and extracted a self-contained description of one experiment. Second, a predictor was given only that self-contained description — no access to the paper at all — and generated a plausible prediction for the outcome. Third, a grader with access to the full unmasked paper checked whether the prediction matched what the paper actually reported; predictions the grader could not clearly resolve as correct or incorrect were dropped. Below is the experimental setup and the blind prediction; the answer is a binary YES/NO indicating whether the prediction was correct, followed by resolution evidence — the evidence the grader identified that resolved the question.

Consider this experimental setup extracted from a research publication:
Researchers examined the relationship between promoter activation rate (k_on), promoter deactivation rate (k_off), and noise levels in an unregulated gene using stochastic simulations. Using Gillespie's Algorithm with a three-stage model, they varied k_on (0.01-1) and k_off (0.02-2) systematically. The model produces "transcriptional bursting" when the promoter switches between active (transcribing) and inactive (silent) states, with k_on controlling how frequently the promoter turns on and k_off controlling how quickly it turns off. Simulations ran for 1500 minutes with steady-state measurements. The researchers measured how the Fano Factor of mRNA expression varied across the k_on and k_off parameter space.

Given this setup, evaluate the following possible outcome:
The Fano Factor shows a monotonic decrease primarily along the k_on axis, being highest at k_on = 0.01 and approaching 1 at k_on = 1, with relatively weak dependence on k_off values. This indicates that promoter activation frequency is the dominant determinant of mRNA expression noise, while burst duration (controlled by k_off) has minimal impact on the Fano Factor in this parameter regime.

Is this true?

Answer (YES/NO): NO